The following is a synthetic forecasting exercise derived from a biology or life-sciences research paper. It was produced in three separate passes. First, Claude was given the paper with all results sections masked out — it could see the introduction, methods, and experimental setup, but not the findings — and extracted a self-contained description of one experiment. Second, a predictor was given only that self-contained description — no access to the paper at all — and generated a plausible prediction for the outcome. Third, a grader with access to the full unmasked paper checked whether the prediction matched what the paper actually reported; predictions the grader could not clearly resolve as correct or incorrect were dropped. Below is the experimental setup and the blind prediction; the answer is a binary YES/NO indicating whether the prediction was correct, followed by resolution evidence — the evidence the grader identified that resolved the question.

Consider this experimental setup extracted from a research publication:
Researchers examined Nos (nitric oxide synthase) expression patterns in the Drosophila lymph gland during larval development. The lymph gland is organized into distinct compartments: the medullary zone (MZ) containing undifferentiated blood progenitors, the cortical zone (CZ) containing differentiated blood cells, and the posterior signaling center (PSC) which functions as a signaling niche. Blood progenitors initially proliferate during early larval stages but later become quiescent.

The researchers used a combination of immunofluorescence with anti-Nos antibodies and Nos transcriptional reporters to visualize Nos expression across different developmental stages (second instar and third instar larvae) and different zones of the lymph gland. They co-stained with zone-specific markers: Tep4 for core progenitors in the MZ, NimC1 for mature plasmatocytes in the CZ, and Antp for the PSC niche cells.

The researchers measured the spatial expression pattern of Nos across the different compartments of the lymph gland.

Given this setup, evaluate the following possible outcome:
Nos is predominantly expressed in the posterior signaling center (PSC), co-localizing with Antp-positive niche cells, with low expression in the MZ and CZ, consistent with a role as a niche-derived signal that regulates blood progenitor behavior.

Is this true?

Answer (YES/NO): NO